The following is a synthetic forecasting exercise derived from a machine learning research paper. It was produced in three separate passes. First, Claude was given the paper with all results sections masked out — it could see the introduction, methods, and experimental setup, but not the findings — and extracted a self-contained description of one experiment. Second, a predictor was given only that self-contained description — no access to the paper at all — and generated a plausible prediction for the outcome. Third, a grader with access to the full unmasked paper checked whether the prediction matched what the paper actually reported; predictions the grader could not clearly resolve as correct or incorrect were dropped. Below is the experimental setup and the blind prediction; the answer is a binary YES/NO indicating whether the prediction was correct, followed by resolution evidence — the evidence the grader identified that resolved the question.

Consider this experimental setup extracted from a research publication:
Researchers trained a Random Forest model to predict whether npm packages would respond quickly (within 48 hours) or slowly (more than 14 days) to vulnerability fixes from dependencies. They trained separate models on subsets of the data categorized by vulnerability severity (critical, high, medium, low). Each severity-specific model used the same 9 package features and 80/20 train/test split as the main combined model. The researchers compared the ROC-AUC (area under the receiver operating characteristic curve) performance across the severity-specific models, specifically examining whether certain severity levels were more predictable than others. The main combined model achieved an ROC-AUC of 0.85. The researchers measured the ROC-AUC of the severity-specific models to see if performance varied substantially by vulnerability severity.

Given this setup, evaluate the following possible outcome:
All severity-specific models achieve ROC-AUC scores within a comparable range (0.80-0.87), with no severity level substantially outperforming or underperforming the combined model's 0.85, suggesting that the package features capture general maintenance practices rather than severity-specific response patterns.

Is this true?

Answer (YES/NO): NO